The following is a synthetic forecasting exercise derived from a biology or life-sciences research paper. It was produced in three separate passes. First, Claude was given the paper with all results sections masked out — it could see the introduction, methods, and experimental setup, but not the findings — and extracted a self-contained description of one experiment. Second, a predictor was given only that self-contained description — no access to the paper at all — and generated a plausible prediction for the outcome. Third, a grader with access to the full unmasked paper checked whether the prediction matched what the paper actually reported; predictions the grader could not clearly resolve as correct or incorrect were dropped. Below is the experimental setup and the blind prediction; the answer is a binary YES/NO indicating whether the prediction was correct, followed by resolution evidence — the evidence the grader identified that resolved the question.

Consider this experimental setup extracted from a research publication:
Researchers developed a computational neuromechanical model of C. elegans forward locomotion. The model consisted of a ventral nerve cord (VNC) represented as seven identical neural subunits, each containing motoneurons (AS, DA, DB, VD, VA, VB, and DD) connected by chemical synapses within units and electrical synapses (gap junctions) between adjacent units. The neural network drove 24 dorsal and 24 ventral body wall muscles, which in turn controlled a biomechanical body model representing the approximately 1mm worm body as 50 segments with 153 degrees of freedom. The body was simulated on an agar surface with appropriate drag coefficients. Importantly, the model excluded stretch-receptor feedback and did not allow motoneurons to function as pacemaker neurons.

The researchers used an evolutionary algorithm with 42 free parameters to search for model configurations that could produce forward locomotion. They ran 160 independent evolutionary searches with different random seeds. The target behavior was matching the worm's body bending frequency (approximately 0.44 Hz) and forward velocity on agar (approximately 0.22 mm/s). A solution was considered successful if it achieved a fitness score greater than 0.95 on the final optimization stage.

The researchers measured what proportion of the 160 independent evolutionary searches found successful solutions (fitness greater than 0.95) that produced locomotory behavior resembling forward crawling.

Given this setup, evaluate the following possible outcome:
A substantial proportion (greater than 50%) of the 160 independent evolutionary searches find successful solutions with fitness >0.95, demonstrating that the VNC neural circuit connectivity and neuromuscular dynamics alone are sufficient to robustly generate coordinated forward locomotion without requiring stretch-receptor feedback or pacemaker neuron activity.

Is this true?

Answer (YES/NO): YES